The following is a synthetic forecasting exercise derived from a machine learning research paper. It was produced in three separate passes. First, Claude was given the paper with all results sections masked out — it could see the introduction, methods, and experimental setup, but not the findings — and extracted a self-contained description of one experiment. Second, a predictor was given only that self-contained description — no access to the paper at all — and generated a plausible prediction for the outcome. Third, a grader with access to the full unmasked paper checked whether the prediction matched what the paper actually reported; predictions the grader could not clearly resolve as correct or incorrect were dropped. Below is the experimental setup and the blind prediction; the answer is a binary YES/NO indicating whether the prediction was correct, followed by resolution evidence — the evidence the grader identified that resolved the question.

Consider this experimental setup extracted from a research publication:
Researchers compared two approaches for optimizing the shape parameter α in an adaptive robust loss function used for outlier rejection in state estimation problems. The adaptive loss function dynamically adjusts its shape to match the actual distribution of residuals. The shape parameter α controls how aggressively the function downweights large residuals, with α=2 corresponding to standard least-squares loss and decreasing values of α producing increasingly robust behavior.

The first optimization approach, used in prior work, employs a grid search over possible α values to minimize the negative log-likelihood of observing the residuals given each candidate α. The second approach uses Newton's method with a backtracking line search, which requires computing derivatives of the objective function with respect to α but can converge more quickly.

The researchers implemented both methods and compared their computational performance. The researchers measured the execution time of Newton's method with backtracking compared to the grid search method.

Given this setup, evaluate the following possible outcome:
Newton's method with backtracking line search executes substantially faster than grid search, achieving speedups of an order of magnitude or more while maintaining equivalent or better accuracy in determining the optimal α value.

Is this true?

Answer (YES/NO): NO